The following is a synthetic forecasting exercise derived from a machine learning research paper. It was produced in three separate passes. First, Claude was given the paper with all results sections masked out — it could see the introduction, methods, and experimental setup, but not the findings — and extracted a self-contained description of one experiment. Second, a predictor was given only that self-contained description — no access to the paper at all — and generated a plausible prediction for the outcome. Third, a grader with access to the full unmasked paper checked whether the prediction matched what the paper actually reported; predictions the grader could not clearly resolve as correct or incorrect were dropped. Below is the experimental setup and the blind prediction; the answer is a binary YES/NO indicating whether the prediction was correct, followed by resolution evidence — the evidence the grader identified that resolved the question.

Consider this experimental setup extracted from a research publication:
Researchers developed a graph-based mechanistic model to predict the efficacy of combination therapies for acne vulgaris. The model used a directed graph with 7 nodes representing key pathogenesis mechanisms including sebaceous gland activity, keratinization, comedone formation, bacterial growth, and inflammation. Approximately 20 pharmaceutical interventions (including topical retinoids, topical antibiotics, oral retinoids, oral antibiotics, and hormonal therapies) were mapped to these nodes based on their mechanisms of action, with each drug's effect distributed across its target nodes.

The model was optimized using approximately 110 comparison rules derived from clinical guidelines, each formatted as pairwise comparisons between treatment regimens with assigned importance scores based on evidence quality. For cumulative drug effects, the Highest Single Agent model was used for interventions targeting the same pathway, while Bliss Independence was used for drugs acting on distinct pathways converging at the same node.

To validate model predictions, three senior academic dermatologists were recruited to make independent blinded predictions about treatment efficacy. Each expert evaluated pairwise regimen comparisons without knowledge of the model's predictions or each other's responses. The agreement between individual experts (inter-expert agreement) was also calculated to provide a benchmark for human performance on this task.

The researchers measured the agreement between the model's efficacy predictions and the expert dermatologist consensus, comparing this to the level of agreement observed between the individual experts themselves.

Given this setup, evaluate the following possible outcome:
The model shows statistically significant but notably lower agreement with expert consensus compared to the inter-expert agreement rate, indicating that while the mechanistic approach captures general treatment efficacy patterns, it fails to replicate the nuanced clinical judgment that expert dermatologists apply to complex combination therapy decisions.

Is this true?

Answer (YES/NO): NO